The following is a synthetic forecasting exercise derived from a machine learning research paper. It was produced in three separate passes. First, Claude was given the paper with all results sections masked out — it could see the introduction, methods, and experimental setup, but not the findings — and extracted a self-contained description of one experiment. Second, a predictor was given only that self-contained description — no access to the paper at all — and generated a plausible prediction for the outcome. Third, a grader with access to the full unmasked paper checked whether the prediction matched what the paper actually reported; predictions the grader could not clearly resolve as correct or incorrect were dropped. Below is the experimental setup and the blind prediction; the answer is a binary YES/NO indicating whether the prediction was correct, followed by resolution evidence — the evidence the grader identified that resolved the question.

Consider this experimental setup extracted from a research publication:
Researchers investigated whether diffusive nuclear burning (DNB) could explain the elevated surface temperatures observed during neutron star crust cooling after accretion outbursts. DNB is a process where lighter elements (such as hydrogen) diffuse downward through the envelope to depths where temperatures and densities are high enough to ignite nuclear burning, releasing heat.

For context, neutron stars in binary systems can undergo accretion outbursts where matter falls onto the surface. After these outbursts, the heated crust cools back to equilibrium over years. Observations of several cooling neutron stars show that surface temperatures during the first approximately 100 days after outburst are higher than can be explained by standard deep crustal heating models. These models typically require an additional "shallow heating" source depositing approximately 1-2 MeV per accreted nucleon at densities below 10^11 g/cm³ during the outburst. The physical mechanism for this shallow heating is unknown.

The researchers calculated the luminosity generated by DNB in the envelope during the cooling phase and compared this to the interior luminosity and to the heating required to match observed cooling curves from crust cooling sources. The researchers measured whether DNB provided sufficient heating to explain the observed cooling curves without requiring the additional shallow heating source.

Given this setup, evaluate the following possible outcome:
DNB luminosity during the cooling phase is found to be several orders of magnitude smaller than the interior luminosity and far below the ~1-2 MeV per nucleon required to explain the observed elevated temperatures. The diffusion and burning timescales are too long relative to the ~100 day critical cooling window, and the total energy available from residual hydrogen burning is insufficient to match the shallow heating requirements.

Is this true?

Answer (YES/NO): NO